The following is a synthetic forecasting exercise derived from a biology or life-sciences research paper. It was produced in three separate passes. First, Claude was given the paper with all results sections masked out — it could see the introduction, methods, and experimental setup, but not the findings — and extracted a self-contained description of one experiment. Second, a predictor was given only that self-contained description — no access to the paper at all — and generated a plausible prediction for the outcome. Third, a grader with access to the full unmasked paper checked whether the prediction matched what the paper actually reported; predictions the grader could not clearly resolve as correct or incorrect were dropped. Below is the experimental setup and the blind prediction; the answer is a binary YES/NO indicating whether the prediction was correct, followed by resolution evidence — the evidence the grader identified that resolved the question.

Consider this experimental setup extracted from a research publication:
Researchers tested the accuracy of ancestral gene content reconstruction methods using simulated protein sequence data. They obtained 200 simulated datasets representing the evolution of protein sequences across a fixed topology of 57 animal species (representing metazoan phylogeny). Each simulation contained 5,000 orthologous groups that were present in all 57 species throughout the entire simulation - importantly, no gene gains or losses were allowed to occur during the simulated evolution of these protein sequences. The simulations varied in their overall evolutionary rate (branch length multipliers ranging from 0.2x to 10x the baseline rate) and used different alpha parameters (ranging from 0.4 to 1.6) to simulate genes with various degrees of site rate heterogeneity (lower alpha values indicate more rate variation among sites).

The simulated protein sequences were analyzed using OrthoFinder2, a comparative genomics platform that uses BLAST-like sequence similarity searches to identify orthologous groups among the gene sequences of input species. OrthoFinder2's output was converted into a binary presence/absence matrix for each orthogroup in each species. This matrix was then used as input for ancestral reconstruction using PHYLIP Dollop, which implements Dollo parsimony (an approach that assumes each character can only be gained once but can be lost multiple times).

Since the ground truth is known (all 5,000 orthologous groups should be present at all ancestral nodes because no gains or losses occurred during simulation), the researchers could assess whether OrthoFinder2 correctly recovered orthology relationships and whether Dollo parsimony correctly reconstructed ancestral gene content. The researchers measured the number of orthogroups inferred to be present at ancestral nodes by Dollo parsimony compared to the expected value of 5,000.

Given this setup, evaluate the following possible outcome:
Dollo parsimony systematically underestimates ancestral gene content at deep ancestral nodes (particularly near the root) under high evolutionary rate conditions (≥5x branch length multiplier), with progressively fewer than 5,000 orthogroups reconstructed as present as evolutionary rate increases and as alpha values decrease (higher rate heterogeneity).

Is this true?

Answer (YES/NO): NO